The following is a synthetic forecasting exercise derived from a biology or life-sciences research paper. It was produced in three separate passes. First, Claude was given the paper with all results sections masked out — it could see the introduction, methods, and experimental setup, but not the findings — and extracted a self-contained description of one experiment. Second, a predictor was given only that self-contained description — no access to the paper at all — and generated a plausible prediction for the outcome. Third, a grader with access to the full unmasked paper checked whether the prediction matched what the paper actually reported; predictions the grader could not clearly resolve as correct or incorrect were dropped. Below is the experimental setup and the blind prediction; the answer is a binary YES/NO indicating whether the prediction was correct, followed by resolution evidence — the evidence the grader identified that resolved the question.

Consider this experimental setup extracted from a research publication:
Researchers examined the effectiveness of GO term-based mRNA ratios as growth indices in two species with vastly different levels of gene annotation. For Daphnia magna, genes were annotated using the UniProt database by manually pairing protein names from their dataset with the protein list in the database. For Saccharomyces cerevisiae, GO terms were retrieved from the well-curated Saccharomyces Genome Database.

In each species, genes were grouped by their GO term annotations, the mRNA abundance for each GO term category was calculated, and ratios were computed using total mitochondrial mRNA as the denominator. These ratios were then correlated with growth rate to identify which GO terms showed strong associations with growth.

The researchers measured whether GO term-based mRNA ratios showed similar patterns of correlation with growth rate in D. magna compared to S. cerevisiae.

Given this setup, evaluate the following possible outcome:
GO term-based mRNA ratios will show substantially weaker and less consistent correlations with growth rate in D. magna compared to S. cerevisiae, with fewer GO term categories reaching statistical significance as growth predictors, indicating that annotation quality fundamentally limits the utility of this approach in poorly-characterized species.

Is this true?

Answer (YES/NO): YES